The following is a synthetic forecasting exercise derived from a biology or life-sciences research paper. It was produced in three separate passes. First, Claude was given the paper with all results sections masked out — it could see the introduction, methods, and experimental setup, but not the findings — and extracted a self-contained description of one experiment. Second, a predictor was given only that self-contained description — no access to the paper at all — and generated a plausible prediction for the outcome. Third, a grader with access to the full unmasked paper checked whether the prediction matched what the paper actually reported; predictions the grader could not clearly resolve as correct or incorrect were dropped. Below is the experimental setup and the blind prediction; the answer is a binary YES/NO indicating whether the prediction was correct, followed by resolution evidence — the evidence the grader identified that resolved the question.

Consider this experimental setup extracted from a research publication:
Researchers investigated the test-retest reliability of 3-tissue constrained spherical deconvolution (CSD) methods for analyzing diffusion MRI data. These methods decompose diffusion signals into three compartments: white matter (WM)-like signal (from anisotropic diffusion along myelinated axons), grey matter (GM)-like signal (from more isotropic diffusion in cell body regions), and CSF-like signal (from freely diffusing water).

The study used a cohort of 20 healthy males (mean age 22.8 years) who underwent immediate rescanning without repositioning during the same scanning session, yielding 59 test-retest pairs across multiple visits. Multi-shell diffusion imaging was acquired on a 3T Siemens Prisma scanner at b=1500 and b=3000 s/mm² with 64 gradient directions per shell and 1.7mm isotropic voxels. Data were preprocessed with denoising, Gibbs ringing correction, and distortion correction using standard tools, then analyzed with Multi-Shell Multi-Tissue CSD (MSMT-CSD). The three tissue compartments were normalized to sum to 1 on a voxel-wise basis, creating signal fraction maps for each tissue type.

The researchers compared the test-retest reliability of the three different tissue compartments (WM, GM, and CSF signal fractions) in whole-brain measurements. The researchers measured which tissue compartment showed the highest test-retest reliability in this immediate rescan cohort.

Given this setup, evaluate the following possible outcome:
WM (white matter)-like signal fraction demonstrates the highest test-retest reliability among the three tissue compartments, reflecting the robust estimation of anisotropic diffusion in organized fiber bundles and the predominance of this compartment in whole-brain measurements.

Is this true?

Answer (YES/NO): NO